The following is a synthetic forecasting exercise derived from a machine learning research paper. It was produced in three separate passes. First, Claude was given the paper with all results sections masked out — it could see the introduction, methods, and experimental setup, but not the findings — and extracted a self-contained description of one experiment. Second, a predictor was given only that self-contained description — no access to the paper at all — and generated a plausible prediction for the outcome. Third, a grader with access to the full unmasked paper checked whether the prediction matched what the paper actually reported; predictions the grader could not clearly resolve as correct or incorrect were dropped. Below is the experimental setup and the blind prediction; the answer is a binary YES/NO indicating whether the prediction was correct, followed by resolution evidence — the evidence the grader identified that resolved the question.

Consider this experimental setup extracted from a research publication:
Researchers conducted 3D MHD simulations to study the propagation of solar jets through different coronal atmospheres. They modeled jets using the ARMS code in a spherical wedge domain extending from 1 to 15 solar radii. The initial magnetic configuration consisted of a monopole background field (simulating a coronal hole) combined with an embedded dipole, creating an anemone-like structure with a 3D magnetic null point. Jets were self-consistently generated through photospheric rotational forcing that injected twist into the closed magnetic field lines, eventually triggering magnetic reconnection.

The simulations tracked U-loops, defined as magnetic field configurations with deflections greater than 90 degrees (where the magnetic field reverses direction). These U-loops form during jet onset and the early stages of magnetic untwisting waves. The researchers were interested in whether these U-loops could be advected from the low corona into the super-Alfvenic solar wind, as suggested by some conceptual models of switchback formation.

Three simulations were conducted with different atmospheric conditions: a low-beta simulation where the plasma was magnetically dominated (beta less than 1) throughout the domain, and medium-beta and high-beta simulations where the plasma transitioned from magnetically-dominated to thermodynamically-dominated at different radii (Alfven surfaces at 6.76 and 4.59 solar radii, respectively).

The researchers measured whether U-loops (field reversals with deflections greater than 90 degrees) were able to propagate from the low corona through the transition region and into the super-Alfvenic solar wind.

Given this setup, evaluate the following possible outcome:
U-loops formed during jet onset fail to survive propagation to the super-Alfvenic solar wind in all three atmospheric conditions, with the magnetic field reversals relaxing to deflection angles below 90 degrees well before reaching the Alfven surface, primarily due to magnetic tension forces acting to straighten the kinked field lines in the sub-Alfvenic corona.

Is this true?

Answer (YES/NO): YES